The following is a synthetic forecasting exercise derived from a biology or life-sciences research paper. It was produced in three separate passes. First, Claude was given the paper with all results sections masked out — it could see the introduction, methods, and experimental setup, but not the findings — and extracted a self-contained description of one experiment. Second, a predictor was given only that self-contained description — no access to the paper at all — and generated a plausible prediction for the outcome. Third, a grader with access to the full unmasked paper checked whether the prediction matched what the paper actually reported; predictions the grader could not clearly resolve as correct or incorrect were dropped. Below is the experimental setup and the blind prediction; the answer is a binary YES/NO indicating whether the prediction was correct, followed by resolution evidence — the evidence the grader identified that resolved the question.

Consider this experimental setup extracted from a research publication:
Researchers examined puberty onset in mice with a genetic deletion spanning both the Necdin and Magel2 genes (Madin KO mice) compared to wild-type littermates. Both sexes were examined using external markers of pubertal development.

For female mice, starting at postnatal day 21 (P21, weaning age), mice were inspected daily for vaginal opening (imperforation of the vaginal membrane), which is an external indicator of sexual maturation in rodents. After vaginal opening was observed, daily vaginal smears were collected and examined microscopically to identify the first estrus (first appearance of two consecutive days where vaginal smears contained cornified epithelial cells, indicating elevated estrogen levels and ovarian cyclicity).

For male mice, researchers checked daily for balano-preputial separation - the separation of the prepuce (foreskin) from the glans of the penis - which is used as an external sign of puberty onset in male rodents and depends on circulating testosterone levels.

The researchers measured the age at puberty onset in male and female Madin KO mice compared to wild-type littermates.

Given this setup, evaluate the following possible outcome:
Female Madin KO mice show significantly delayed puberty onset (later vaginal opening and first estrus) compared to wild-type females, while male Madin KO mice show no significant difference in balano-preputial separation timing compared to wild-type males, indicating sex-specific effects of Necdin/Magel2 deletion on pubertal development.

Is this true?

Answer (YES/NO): NO